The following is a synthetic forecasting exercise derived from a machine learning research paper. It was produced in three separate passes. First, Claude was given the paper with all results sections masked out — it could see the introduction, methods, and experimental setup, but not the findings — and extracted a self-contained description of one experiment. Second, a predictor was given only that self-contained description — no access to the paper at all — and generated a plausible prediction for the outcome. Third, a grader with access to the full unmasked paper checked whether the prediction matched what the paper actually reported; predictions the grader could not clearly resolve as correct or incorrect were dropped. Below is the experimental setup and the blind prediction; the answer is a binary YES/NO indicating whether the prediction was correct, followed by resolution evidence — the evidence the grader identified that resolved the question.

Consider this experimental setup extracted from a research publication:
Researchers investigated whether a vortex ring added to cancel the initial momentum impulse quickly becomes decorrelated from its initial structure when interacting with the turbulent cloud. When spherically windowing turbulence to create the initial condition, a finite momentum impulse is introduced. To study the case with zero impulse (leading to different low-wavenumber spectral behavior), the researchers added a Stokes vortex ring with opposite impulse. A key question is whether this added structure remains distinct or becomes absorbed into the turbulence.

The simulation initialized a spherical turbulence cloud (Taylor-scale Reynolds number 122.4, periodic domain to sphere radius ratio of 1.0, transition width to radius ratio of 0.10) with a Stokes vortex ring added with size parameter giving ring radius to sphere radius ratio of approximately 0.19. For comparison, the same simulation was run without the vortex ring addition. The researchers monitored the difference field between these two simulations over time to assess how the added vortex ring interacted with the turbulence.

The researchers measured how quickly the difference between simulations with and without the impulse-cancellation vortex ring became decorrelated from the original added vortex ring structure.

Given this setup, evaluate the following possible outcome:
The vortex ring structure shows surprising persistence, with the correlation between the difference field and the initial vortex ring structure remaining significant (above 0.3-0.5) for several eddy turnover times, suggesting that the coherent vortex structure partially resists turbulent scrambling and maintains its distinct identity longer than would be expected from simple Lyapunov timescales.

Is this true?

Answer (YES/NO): NO